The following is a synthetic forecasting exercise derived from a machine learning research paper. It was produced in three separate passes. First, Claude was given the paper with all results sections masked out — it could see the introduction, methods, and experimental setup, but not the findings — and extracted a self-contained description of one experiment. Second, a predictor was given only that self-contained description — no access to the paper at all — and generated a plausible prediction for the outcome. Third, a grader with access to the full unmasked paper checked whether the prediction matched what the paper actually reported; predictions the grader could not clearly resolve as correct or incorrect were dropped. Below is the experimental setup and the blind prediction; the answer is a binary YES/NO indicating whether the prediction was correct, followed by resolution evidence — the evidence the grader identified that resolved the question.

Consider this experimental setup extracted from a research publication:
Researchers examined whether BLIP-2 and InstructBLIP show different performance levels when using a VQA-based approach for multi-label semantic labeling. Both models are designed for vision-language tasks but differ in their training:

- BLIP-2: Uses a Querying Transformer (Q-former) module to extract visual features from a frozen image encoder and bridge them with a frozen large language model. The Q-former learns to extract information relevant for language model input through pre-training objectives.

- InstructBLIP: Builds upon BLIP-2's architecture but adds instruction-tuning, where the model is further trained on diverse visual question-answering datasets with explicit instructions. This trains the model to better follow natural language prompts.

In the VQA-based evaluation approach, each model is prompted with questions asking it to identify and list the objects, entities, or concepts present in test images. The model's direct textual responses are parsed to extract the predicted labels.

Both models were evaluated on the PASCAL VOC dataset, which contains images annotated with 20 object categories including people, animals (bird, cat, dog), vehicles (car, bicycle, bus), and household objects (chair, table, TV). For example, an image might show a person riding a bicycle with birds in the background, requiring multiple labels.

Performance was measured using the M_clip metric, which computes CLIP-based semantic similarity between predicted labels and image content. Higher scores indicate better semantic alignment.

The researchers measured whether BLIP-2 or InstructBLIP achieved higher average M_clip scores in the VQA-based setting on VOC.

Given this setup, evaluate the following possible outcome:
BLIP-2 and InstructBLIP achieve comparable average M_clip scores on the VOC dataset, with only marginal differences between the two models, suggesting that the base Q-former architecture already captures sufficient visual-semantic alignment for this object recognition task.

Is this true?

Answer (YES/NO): NO